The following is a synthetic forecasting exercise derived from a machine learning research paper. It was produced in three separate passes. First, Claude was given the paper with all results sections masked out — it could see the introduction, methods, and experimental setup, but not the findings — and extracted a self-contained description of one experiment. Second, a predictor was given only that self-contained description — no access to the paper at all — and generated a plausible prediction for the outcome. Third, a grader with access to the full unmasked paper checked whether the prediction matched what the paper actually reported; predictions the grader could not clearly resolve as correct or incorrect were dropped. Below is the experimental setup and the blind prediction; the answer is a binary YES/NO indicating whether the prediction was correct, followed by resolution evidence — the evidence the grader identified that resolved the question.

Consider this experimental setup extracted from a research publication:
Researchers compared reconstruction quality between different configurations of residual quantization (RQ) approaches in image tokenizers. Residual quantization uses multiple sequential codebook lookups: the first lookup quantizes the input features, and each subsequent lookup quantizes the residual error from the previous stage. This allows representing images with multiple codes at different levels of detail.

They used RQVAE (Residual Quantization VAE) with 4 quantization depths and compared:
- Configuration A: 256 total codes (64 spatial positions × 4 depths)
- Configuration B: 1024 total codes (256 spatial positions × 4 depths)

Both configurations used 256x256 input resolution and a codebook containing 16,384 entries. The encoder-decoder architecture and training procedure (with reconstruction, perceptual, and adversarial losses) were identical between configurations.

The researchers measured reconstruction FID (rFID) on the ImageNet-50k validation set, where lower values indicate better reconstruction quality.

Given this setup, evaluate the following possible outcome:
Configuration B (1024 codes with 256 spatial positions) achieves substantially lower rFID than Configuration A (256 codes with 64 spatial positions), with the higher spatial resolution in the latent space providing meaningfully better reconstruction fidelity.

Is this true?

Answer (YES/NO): YES